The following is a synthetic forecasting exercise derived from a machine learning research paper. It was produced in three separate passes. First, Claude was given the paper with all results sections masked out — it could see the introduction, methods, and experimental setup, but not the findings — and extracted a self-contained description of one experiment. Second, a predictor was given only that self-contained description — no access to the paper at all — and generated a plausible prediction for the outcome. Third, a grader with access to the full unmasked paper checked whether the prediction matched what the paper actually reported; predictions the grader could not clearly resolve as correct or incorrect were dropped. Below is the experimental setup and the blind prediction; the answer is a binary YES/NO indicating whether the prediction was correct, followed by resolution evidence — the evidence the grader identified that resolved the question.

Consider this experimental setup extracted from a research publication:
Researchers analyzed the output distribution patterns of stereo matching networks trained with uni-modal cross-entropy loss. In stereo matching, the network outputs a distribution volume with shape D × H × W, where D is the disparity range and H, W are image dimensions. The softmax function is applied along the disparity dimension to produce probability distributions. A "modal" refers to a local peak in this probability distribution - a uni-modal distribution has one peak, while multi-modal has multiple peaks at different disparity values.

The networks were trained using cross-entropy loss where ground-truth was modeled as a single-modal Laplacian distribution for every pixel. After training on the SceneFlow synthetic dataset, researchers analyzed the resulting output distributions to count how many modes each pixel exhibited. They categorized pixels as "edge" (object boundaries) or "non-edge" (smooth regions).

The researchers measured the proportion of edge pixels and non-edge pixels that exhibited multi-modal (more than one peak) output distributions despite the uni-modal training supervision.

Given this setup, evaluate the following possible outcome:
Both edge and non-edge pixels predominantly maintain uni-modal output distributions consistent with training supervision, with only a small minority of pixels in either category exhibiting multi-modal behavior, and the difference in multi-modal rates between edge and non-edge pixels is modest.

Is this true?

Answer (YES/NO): NO